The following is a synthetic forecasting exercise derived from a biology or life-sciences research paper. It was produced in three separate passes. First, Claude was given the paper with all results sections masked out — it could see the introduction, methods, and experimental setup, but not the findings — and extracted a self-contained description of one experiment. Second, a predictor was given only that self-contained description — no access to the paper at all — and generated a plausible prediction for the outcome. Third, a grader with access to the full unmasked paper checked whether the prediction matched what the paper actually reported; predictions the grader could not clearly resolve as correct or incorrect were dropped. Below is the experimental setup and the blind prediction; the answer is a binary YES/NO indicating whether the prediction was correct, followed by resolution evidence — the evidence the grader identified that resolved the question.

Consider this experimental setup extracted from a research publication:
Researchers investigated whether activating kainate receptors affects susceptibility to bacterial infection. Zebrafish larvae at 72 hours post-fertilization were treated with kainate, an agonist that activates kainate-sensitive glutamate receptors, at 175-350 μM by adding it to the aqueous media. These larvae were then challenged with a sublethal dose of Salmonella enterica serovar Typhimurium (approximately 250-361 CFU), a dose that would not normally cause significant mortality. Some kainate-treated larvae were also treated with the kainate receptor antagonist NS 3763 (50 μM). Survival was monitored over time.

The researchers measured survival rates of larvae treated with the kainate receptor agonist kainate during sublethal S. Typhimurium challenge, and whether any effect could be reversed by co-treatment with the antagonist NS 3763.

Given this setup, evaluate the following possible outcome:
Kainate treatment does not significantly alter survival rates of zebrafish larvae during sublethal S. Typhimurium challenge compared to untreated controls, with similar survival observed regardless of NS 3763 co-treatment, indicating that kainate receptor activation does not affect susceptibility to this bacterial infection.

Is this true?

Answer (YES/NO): NO